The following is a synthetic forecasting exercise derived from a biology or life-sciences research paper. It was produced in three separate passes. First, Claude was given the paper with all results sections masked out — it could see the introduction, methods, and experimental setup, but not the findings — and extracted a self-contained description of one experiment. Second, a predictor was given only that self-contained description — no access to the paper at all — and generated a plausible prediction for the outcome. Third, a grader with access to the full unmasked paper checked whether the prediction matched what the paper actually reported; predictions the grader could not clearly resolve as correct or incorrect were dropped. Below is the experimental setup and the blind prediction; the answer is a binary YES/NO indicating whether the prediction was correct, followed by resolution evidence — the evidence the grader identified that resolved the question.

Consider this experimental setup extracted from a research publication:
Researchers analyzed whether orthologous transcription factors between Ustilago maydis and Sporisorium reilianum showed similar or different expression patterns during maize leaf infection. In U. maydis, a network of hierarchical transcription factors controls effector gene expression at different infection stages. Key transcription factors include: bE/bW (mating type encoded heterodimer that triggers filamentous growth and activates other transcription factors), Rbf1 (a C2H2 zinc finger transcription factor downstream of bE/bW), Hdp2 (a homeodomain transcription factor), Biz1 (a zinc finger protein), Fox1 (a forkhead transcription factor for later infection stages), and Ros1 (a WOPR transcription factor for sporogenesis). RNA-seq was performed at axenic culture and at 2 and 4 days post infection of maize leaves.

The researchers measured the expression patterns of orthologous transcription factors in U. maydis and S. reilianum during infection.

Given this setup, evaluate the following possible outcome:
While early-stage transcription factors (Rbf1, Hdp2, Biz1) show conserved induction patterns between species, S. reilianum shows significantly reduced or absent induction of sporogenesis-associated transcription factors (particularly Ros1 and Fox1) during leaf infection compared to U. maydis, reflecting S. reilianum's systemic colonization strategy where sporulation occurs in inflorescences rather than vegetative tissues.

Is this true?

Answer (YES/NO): NO